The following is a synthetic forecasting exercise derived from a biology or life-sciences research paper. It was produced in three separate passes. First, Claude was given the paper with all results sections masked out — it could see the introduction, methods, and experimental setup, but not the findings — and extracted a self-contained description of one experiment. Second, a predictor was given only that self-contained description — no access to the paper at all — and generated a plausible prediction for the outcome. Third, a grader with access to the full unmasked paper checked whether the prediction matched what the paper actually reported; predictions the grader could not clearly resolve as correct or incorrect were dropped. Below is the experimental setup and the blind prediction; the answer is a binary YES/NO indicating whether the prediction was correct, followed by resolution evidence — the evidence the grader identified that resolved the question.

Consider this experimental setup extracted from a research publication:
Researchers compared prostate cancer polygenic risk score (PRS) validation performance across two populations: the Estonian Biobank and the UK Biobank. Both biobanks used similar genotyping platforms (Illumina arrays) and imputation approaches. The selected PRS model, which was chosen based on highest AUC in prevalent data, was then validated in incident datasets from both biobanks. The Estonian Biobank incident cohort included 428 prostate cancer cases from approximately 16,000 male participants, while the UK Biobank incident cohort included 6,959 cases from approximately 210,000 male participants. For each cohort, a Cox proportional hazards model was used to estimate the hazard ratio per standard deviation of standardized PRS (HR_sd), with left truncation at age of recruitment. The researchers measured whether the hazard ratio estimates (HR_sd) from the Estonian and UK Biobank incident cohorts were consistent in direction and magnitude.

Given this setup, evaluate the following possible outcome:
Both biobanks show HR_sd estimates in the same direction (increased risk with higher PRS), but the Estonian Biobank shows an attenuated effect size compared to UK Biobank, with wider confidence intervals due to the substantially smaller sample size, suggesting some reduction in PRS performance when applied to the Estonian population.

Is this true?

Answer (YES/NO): NO